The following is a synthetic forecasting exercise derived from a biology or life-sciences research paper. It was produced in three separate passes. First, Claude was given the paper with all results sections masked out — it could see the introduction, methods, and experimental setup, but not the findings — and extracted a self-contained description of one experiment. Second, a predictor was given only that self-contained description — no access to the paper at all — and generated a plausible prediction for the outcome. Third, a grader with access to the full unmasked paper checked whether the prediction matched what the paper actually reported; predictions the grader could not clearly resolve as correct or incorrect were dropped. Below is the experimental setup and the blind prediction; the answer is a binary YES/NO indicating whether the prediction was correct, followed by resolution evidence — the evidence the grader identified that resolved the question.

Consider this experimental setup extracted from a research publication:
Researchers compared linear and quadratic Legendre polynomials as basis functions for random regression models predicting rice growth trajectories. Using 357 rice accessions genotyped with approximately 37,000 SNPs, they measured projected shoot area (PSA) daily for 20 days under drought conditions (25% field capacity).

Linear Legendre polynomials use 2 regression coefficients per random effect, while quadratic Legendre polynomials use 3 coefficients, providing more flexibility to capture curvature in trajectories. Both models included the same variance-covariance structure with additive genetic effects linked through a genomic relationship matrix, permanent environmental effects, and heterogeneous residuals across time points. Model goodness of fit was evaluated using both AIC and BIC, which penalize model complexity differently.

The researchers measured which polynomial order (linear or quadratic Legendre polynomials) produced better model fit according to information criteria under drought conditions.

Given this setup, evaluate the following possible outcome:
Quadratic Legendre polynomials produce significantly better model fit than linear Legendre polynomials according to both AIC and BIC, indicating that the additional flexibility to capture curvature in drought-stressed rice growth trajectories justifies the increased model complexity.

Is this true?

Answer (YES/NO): NO